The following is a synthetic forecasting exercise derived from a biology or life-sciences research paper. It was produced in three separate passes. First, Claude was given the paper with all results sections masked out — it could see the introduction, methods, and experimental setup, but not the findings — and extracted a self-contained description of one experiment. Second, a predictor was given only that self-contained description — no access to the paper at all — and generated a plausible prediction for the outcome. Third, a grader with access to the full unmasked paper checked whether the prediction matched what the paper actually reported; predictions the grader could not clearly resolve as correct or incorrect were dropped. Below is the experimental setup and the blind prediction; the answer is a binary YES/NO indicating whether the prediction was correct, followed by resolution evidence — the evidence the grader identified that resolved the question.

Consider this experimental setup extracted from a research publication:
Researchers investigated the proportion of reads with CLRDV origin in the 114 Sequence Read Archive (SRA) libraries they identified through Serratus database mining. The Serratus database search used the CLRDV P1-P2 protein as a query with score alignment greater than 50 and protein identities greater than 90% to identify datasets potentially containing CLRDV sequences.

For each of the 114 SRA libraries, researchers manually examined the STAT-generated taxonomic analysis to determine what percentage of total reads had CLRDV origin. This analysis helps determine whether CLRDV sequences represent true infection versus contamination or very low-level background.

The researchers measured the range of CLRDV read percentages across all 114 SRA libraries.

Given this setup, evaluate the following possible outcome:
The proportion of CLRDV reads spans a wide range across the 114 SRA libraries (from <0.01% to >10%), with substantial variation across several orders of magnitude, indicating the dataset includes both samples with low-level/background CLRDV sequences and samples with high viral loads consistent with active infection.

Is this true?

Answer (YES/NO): NO